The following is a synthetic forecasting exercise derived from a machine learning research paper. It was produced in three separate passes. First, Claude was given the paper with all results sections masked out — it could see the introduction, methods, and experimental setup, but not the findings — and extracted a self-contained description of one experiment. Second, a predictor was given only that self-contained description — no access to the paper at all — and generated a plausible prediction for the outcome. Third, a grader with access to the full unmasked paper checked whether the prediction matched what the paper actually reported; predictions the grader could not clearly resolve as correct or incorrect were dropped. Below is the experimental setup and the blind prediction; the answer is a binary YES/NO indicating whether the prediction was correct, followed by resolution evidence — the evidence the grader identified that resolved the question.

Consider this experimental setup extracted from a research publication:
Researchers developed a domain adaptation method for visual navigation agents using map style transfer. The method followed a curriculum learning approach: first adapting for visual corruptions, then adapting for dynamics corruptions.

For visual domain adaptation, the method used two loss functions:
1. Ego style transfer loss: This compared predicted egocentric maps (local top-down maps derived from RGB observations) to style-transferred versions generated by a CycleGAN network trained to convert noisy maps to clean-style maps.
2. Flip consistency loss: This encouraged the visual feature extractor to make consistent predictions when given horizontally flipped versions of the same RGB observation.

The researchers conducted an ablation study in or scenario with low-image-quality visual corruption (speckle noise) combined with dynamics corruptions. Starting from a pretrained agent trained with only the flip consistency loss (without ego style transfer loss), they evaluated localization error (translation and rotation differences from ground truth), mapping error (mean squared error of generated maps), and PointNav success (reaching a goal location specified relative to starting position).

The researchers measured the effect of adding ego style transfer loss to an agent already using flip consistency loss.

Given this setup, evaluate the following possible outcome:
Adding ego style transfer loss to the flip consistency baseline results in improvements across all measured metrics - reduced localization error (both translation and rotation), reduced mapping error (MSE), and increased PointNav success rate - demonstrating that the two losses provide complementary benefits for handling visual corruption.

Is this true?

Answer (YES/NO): YES